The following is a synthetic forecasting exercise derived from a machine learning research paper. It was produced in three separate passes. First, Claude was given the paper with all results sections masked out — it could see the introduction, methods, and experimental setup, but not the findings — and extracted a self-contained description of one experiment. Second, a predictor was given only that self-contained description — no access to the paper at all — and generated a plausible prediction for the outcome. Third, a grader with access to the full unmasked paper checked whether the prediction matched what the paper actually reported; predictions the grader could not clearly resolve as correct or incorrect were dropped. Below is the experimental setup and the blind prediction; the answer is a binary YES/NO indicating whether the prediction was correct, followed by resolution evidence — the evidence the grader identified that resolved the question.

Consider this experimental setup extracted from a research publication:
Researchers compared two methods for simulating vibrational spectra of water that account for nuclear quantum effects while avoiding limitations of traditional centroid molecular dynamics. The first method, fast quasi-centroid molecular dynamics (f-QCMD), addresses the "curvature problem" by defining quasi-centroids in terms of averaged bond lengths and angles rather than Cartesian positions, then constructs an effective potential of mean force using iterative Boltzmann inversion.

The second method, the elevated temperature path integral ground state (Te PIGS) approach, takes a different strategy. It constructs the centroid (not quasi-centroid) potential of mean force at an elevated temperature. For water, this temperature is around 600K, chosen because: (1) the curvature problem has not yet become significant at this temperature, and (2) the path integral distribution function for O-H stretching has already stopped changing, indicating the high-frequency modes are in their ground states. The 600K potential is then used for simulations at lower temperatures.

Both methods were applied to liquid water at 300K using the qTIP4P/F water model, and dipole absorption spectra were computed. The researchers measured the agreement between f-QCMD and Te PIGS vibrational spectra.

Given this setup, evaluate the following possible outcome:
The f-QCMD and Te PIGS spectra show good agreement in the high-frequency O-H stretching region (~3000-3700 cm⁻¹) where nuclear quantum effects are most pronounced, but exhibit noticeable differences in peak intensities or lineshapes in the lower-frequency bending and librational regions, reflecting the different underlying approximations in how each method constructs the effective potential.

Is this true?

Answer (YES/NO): NO